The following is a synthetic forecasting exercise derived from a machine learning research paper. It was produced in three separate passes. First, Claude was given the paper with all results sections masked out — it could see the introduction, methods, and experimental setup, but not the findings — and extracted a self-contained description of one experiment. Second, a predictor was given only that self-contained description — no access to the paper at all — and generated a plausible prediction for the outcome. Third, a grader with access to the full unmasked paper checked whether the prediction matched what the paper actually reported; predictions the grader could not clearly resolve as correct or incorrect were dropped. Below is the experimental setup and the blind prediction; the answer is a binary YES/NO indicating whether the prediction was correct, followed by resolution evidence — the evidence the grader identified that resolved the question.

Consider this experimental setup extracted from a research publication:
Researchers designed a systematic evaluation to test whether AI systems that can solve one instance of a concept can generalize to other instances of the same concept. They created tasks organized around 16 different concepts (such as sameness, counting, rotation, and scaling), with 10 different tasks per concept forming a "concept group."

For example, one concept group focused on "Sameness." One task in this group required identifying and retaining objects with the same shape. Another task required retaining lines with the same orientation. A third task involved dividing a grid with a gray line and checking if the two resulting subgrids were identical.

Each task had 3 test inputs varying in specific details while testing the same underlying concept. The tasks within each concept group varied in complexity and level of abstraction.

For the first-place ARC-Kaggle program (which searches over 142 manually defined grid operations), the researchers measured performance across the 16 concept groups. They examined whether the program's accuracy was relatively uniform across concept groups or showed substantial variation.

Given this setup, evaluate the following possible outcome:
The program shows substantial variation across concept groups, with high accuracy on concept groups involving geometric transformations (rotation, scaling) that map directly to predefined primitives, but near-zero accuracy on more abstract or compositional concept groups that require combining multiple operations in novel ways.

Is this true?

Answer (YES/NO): NO